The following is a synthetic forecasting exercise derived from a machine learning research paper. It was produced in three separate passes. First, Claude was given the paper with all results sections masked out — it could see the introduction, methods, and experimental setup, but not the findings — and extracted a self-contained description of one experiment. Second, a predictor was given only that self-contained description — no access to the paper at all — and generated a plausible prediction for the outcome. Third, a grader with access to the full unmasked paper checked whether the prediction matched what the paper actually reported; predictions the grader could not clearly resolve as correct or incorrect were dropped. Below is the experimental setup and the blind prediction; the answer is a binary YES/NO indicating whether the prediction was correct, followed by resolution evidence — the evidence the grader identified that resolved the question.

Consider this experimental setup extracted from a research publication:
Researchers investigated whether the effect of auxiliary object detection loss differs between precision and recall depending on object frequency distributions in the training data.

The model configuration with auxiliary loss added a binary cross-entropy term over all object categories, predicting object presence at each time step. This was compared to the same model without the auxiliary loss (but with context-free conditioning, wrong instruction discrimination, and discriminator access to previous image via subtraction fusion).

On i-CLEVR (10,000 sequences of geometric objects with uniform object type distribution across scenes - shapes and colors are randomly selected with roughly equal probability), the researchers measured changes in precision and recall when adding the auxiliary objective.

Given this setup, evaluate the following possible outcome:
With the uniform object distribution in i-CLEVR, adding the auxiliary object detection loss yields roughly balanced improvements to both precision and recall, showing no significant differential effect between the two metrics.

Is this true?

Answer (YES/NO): NO